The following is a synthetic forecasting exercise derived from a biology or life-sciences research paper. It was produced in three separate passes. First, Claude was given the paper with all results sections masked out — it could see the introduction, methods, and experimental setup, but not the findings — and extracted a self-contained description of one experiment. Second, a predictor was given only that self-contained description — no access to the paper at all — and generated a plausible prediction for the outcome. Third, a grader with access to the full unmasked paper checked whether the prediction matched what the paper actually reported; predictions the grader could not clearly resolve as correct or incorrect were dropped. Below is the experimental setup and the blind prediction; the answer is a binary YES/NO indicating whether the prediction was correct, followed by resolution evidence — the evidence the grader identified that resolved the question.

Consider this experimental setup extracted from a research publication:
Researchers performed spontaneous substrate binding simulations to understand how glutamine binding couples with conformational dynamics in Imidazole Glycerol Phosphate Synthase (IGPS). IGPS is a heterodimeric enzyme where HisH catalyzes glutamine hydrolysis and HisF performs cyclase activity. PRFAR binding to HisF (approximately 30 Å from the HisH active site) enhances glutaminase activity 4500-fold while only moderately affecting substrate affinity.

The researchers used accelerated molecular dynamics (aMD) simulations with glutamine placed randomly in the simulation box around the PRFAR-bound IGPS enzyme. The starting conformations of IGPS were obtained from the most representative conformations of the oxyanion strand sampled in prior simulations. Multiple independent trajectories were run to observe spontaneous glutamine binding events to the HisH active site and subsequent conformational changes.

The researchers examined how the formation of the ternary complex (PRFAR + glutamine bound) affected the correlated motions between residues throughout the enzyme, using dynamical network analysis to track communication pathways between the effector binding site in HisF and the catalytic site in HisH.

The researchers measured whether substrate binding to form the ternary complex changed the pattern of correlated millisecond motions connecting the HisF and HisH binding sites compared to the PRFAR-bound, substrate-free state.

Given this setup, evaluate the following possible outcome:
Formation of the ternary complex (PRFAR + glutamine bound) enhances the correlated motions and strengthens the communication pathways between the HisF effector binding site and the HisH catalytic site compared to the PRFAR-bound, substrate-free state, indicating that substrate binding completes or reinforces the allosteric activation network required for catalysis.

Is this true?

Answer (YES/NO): YES